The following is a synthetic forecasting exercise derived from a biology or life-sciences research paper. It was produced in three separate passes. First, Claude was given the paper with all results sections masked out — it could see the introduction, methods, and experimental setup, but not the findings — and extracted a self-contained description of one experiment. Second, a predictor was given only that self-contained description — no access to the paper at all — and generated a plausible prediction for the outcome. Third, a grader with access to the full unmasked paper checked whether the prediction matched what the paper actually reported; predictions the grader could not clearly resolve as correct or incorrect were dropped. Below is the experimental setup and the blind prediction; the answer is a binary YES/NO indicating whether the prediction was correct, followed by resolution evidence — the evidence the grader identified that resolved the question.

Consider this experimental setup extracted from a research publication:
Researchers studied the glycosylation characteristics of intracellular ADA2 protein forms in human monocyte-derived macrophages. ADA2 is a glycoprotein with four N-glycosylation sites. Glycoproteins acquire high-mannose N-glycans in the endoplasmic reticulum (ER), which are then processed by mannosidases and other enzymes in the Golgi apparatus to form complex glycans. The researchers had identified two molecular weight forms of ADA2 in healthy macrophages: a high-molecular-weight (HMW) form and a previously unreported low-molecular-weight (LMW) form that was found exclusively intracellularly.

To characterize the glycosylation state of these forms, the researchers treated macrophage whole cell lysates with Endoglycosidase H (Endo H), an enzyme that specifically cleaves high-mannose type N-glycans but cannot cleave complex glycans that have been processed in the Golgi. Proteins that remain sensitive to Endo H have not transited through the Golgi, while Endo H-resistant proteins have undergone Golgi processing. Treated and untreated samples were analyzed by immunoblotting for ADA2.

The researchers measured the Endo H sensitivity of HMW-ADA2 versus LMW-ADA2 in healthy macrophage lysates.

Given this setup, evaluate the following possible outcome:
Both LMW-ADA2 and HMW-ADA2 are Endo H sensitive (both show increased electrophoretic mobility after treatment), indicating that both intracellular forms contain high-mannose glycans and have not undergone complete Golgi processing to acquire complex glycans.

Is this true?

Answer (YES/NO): YES